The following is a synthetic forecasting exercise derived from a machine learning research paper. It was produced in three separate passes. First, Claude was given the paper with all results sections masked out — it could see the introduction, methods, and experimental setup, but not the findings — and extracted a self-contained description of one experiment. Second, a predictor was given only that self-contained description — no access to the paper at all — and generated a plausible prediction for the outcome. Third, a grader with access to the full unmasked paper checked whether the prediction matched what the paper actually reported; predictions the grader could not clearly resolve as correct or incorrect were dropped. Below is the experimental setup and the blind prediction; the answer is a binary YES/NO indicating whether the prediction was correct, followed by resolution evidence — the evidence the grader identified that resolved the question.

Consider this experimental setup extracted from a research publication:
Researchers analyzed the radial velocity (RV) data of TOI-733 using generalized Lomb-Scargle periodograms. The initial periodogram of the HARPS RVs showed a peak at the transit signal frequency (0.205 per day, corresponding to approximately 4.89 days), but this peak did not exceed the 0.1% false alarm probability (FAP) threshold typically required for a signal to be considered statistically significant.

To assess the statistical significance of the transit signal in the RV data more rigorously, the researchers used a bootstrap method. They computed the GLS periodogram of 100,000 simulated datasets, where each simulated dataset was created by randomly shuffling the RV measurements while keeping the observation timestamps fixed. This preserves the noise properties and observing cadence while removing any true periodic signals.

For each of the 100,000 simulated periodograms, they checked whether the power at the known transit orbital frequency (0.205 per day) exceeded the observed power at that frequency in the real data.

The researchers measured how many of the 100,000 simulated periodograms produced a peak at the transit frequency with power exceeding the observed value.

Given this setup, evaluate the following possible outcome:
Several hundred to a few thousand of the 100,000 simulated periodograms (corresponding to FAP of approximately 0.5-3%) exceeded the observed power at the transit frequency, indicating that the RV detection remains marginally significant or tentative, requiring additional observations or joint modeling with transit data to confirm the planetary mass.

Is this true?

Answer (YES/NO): NO